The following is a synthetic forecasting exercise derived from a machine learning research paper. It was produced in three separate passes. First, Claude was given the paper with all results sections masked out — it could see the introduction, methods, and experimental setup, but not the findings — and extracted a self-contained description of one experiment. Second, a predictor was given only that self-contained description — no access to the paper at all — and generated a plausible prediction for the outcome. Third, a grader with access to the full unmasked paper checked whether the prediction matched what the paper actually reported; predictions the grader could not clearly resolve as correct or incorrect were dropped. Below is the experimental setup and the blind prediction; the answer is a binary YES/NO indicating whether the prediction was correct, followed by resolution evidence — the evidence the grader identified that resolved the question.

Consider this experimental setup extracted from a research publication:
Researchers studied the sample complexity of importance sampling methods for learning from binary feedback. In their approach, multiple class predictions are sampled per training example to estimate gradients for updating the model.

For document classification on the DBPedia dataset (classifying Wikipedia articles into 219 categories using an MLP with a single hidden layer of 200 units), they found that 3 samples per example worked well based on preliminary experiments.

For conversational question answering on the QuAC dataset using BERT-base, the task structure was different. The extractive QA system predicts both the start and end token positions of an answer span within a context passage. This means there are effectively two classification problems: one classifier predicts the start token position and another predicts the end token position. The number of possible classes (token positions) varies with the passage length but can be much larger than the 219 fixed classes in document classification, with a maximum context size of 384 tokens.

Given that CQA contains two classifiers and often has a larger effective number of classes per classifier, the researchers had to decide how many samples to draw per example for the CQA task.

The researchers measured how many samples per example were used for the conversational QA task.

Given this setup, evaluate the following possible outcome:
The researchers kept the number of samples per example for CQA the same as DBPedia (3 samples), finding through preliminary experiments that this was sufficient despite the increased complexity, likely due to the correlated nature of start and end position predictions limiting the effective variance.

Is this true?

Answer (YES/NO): NO